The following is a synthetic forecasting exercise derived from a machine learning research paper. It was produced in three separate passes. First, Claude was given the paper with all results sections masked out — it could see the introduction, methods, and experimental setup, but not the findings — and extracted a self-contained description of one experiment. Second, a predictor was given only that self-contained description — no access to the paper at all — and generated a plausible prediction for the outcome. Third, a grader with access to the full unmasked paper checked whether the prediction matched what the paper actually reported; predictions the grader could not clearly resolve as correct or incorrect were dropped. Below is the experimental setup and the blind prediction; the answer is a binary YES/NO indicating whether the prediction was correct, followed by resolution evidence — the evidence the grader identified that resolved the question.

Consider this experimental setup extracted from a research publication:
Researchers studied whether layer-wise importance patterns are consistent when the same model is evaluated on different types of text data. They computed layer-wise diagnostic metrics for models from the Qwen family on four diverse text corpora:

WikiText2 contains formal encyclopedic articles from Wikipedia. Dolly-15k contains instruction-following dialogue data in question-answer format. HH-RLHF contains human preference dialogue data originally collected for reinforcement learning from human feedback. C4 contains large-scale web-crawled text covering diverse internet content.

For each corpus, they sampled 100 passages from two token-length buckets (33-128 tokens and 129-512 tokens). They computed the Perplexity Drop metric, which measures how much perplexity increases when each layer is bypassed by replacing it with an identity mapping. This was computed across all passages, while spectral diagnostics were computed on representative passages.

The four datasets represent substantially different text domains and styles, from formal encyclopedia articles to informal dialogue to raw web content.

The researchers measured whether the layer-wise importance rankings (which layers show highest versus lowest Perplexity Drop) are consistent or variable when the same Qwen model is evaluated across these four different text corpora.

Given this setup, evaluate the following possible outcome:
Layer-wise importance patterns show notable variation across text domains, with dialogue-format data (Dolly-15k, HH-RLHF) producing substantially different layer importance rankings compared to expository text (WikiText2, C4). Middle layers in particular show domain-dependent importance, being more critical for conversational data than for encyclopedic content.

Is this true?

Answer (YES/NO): NO